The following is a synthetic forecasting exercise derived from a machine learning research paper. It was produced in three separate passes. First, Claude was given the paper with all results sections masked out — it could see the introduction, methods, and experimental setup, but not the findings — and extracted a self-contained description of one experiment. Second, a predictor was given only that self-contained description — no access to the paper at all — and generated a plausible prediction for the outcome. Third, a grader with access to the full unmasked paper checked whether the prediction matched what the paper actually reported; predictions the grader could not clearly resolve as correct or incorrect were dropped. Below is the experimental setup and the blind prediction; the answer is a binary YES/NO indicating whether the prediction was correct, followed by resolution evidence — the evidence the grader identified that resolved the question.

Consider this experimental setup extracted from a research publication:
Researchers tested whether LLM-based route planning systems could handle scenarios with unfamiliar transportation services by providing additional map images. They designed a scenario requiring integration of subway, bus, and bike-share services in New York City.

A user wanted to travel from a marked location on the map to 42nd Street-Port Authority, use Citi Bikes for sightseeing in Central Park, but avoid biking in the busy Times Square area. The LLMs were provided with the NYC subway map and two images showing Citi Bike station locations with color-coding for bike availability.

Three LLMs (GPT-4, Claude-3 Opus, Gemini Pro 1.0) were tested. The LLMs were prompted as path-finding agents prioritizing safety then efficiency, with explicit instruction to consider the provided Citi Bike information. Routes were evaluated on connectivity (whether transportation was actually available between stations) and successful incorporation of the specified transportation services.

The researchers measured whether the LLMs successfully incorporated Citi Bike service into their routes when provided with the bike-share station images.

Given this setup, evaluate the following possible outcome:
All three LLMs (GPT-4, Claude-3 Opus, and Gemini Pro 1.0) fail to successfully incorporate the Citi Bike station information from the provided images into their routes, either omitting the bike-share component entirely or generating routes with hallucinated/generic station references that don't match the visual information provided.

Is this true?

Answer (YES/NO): NO